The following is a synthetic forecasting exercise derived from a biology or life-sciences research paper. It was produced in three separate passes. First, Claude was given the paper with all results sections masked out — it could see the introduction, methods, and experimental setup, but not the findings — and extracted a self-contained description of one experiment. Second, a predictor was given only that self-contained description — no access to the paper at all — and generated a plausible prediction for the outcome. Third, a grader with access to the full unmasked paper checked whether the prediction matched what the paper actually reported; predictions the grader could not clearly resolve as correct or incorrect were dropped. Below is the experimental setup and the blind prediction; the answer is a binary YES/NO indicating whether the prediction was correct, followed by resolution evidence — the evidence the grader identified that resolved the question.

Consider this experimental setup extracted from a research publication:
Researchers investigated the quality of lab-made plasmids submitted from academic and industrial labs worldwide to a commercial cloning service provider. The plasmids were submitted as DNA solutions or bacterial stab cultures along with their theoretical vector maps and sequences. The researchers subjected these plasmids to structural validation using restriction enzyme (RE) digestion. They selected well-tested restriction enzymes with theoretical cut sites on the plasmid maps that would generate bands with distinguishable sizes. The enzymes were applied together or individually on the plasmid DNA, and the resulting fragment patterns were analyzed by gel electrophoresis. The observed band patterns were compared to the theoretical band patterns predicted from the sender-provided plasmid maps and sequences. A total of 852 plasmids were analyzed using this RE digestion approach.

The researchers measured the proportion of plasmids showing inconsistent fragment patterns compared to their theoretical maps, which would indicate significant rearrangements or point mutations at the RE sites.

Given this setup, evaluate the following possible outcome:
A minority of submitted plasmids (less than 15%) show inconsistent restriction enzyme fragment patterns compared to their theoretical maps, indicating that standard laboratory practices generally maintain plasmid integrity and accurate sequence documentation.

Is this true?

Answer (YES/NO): NO